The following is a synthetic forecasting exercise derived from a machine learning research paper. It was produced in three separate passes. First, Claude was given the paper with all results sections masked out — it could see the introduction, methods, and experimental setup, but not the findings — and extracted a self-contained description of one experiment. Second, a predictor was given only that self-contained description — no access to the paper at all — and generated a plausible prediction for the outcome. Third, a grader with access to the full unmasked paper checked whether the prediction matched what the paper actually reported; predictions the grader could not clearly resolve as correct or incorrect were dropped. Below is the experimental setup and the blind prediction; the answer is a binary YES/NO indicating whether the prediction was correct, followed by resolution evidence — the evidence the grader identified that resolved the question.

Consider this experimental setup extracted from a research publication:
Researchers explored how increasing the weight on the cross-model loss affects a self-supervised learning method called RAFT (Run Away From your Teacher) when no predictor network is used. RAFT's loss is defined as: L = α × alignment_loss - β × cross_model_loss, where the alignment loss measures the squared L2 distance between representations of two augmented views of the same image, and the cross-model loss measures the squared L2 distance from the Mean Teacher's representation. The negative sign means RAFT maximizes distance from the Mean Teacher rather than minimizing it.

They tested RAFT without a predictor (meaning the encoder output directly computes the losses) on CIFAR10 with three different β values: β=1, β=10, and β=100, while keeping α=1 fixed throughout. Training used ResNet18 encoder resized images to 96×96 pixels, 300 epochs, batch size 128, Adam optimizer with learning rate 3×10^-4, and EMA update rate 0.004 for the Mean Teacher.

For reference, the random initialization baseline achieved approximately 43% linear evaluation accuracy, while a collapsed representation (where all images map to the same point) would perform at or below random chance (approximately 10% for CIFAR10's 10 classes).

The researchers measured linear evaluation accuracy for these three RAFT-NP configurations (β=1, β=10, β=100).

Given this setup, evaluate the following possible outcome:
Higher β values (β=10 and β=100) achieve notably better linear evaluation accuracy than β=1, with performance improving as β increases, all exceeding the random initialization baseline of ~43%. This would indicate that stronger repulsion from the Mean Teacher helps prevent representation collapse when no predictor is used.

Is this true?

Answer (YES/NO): NO